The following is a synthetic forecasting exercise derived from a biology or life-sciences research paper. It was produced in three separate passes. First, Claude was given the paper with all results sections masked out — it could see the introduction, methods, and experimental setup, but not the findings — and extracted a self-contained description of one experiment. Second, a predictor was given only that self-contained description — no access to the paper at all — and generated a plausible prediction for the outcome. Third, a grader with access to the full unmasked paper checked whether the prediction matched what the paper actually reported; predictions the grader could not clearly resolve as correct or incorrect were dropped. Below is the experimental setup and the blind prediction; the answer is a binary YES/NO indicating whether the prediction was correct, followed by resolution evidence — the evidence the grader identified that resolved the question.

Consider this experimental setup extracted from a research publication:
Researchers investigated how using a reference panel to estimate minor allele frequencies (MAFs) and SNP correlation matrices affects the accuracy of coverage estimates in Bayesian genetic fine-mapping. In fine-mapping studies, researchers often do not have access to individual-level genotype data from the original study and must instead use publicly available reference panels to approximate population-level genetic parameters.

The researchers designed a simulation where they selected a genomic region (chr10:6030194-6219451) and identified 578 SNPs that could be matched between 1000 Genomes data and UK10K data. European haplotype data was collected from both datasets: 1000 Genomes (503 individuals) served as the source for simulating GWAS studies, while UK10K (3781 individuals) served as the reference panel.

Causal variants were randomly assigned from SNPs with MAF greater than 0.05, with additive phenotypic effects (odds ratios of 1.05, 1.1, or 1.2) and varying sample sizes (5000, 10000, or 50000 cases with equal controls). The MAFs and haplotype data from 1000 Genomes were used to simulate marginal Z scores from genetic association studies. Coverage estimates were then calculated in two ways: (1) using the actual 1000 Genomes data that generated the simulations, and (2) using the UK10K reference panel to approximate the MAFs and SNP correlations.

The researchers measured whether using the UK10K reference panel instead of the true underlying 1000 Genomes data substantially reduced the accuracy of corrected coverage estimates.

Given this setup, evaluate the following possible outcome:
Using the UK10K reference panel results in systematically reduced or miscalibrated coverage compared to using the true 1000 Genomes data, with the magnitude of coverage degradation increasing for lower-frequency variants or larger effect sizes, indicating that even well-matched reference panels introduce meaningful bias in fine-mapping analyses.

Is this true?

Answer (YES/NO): NO